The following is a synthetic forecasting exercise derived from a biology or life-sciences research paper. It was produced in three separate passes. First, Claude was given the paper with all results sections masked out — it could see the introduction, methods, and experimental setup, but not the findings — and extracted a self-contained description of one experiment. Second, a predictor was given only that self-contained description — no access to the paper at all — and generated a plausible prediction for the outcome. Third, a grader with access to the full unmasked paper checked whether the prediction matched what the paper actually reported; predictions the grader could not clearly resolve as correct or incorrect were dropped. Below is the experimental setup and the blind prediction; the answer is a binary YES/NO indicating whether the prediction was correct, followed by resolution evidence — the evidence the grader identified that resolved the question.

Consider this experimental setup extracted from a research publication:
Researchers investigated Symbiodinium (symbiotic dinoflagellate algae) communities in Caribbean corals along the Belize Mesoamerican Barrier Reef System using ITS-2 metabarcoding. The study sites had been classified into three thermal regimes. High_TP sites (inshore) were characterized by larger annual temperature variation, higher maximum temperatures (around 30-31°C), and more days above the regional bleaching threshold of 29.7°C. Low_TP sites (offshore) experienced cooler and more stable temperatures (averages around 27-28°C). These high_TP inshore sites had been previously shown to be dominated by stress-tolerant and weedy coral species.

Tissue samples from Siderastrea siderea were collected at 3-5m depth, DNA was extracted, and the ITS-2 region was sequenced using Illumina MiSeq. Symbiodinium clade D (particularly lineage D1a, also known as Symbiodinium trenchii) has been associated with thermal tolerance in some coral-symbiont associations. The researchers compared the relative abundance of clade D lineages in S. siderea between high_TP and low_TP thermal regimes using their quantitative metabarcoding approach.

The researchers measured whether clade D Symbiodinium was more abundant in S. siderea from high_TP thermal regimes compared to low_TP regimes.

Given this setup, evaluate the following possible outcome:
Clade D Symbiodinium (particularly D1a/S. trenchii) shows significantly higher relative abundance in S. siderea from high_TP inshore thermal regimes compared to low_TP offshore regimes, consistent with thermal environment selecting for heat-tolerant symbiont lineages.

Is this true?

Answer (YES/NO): NO